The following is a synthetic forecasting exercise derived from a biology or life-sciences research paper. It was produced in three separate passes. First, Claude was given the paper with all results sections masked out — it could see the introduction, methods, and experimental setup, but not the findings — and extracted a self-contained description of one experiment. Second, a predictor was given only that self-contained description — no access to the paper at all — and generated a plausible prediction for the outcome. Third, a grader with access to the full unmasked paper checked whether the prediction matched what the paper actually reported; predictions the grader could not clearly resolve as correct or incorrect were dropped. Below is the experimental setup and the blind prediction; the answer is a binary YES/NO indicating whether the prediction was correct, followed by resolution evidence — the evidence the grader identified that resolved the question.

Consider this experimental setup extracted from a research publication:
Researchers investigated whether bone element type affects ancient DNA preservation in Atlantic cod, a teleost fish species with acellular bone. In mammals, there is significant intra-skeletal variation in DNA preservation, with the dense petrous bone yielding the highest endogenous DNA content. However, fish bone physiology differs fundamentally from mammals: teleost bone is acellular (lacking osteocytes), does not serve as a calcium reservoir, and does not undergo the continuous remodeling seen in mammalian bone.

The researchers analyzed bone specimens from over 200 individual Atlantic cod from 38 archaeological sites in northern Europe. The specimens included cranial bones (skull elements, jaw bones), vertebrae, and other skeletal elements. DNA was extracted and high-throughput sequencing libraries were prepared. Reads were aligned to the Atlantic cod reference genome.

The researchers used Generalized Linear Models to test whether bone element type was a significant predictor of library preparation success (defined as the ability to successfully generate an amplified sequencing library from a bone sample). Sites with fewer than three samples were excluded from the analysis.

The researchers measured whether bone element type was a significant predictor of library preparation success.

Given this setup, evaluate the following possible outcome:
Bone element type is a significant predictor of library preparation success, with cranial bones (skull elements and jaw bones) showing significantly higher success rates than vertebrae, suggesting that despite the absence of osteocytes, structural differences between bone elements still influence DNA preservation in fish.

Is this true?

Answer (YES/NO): NO